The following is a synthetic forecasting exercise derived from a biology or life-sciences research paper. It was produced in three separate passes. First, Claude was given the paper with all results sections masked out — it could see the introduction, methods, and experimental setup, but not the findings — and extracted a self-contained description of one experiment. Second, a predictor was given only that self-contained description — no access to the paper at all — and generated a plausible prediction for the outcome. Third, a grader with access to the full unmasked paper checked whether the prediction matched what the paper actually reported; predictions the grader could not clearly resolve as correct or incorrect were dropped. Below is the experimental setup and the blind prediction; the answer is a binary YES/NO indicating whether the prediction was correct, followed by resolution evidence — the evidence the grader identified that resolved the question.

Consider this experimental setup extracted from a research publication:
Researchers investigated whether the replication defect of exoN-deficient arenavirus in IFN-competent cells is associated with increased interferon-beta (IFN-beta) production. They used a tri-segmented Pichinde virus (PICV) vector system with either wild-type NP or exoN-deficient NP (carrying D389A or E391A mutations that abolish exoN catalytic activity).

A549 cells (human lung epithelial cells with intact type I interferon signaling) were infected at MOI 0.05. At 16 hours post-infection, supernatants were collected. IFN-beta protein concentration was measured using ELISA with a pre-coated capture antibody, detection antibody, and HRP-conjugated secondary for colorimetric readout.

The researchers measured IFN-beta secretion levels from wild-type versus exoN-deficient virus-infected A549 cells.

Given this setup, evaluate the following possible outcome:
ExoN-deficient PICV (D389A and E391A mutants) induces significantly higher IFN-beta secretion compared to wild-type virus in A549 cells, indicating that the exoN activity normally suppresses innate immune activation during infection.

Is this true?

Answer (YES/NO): YES